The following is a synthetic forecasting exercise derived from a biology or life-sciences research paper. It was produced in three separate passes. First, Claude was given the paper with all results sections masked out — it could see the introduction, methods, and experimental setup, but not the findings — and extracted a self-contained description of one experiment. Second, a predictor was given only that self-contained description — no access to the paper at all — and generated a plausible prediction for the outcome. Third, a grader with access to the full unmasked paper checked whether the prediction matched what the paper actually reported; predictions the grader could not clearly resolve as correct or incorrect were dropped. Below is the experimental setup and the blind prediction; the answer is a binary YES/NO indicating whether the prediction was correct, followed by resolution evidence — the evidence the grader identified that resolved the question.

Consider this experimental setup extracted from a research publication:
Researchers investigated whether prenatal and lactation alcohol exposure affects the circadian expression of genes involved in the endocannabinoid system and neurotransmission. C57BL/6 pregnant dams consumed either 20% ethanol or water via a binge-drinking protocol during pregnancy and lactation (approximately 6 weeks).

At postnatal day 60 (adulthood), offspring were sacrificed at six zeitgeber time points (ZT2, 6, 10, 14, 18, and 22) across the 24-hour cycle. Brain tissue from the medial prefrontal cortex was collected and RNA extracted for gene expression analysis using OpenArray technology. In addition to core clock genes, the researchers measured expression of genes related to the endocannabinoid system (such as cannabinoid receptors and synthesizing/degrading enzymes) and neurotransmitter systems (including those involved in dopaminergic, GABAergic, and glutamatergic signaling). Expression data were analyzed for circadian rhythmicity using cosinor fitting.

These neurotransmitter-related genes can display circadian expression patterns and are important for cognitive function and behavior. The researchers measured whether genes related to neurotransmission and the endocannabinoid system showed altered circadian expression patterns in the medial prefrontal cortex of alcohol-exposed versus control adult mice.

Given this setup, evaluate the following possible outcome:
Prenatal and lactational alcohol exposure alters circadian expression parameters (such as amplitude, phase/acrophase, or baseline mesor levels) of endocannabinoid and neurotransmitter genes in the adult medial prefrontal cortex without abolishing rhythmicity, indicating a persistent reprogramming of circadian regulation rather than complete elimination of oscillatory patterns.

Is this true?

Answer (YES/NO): NO